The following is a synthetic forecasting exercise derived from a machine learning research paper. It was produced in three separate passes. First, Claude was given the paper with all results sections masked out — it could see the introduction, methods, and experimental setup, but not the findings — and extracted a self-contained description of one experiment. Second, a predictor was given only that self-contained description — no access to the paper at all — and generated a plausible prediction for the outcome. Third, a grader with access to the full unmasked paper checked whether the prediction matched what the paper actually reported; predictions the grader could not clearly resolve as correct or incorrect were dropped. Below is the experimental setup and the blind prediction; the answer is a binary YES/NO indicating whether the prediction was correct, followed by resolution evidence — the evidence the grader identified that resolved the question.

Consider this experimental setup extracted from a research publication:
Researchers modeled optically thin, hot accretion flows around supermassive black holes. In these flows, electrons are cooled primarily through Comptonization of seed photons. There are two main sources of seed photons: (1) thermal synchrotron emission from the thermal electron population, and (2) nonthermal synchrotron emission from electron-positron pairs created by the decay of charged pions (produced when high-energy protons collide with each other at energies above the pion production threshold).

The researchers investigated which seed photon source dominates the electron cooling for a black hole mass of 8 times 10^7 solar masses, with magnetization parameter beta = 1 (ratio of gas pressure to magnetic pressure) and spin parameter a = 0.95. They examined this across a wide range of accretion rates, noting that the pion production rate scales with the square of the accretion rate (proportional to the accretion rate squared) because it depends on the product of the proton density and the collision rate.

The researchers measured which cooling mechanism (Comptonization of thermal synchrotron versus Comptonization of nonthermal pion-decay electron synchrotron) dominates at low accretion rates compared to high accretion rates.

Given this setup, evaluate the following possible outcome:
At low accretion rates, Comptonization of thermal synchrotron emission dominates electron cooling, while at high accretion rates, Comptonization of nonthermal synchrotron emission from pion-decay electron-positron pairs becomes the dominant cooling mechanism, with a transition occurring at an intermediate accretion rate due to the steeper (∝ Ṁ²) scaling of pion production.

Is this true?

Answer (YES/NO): YES